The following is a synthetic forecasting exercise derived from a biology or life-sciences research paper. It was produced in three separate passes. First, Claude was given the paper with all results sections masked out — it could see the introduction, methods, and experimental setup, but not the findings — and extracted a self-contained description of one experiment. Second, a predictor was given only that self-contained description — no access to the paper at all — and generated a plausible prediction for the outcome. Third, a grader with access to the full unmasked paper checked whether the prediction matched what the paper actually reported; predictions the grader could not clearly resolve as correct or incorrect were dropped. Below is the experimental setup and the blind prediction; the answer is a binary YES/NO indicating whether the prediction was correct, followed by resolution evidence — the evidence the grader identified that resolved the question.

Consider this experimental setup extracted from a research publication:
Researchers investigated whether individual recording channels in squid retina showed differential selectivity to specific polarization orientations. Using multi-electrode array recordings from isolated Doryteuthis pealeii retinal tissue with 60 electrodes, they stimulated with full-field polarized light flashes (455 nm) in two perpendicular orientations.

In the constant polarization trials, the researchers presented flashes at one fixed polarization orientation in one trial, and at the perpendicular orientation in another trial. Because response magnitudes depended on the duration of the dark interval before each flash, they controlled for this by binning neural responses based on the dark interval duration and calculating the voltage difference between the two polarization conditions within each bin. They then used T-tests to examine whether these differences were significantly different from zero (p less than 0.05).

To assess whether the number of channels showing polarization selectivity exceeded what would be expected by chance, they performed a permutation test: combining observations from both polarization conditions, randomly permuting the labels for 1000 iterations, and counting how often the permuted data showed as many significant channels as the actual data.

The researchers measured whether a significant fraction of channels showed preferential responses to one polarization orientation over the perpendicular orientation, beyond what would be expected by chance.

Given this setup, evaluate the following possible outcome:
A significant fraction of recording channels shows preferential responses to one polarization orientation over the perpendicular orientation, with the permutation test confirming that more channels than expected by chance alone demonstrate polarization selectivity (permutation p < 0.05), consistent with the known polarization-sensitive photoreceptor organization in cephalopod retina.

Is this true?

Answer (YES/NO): NO